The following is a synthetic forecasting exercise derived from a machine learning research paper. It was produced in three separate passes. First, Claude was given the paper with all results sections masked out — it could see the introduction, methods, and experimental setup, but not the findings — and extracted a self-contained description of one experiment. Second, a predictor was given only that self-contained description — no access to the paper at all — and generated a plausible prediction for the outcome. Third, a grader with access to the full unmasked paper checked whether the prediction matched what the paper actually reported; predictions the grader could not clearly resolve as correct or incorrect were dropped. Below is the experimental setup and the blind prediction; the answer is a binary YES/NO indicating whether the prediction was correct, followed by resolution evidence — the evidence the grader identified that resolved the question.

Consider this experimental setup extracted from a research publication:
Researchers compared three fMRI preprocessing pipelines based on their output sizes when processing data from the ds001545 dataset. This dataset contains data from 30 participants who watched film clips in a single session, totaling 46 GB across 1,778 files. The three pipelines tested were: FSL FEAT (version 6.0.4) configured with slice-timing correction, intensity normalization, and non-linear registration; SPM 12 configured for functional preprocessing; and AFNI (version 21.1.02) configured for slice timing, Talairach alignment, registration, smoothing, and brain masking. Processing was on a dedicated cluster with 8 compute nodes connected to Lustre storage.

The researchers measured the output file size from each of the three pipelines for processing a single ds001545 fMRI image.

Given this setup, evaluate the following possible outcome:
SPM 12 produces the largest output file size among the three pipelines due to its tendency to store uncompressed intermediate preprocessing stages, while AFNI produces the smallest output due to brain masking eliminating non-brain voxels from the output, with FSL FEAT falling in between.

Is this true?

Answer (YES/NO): NO